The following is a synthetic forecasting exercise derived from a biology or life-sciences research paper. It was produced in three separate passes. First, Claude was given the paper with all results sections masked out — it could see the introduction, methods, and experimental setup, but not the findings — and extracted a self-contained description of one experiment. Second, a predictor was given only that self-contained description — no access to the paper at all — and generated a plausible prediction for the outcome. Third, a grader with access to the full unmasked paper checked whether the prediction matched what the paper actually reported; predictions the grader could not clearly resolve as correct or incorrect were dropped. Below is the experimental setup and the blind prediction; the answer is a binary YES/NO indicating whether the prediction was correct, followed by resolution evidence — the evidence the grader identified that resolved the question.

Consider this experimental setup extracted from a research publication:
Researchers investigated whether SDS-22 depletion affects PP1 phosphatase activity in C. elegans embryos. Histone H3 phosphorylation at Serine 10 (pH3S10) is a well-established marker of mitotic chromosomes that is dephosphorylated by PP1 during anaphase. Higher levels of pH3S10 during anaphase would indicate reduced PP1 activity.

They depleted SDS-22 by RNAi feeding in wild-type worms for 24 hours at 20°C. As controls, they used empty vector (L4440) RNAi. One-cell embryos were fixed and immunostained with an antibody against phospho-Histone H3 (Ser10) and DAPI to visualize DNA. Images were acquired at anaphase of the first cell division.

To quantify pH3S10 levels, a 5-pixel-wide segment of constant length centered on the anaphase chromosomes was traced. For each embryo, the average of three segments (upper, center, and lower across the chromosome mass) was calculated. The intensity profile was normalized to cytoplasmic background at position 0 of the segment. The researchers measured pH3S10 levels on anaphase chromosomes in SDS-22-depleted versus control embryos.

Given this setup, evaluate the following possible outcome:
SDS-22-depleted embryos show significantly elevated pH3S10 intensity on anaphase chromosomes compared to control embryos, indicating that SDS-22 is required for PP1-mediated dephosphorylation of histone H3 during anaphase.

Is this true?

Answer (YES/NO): YES